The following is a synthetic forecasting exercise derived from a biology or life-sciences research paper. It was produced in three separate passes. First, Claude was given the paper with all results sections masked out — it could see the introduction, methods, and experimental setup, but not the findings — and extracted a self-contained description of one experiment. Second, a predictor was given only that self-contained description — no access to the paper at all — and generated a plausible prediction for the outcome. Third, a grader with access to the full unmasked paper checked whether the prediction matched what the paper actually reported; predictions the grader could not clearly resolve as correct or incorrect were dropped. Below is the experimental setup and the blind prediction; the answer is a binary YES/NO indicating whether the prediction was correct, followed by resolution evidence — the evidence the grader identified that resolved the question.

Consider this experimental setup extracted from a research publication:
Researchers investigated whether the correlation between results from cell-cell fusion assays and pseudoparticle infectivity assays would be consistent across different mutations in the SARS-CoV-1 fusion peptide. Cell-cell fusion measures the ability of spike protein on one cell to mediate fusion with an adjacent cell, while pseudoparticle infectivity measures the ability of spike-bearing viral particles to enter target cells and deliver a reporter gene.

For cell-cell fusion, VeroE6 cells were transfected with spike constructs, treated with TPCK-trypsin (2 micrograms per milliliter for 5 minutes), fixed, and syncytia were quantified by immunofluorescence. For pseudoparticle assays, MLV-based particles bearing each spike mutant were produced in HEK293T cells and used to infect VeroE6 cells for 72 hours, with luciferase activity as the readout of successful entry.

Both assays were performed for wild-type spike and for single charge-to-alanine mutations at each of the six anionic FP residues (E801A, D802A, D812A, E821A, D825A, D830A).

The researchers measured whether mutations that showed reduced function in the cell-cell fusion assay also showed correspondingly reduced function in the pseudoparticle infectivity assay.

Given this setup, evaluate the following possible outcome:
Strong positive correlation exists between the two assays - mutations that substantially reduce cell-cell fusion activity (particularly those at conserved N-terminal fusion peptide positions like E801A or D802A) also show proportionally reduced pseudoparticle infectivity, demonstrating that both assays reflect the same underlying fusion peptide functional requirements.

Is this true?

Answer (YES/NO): NO